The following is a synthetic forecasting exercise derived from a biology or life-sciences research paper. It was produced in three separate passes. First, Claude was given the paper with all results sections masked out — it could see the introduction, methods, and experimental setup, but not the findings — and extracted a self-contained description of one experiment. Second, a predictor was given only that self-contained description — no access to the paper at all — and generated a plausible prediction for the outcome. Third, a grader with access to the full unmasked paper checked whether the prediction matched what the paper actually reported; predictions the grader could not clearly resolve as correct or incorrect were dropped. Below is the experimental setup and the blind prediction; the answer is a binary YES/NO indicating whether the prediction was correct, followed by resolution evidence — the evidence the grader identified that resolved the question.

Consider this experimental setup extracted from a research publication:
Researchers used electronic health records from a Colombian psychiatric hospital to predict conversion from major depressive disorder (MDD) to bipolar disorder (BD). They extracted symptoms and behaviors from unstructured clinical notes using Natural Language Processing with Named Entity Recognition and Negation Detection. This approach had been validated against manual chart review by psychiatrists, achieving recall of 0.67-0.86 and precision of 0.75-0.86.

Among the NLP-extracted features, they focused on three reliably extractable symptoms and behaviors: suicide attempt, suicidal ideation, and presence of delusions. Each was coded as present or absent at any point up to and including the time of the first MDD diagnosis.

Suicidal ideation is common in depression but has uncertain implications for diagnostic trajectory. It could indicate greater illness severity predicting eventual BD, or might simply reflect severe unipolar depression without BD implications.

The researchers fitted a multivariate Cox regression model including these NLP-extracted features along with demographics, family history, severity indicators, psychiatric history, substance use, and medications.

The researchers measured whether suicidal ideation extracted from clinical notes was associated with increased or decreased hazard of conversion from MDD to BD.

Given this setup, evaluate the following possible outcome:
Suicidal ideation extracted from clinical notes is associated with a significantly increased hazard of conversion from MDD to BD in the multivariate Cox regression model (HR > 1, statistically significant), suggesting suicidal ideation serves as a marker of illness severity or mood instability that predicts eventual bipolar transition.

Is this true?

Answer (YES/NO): YES